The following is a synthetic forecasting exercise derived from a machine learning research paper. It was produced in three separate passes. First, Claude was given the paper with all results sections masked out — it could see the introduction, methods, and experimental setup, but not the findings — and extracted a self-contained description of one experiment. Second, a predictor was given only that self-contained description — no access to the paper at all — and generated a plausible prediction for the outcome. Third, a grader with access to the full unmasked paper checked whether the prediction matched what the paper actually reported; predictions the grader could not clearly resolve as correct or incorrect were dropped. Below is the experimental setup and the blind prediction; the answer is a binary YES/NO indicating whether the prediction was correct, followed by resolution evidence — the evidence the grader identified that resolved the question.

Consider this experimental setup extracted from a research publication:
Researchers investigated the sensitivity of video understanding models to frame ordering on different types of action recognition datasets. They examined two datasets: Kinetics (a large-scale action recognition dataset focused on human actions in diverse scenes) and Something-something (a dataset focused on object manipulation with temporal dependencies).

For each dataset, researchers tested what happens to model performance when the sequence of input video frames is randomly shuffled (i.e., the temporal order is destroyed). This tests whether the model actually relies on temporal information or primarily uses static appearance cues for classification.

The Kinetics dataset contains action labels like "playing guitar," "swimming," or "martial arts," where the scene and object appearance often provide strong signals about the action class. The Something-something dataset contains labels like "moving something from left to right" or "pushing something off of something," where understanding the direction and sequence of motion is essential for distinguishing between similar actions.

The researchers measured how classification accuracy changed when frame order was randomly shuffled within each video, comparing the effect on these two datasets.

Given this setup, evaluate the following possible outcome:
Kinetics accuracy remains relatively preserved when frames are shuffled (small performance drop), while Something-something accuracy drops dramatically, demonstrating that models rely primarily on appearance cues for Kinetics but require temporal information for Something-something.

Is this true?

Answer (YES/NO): YES